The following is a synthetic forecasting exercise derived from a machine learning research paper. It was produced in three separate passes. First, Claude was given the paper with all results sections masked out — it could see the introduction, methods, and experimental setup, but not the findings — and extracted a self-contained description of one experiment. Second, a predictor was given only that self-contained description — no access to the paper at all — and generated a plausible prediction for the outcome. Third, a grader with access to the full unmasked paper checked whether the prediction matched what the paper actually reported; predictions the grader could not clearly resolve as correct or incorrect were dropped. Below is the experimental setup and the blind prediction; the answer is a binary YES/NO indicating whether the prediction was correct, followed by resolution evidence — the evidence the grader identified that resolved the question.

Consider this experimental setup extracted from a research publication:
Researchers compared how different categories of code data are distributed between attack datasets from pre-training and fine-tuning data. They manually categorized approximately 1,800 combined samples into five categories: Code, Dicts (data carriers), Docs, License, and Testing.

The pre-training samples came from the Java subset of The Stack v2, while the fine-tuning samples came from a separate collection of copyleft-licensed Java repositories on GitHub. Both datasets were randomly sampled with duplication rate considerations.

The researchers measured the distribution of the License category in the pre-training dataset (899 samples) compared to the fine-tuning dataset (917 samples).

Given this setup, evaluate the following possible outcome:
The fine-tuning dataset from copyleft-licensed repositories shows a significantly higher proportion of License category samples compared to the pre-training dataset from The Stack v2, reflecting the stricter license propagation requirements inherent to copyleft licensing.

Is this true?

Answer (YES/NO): YES